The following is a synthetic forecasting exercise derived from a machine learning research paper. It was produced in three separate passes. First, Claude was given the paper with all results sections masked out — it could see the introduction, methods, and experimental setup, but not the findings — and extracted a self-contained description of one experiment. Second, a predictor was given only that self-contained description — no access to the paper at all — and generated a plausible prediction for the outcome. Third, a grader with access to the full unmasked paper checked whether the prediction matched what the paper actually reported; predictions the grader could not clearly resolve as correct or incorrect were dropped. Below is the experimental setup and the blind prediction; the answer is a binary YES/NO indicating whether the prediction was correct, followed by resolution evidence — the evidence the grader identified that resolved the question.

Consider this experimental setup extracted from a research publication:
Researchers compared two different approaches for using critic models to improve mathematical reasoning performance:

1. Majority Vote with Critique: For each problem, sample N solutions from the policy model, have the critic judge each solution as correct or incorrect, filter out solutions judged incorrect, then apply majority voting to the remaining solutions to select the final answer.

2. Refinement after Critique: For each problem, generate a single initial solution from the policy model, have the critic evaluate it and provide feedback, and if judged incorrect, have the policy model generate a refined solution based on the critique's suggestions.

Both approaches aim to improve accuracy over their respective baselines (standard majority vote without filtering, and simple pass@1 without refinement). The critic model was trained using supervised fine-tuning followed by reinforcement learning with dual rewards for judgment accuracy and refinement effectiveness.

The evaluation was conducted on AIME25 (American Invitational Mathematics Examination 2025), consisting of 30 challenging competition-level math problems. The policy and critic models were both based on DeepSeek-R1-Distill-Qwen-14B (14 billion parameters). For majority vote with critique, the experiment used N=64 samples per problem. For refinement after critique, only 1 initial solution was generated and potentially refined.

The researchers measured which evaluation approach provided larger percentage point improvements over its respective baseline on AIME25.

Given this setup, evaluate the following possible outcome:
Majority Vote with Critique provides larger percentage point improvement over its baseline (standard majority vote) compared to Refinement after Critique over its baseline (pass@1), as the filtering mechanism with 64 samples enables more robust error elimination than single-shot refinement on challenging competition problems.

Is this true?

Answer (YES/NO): NO